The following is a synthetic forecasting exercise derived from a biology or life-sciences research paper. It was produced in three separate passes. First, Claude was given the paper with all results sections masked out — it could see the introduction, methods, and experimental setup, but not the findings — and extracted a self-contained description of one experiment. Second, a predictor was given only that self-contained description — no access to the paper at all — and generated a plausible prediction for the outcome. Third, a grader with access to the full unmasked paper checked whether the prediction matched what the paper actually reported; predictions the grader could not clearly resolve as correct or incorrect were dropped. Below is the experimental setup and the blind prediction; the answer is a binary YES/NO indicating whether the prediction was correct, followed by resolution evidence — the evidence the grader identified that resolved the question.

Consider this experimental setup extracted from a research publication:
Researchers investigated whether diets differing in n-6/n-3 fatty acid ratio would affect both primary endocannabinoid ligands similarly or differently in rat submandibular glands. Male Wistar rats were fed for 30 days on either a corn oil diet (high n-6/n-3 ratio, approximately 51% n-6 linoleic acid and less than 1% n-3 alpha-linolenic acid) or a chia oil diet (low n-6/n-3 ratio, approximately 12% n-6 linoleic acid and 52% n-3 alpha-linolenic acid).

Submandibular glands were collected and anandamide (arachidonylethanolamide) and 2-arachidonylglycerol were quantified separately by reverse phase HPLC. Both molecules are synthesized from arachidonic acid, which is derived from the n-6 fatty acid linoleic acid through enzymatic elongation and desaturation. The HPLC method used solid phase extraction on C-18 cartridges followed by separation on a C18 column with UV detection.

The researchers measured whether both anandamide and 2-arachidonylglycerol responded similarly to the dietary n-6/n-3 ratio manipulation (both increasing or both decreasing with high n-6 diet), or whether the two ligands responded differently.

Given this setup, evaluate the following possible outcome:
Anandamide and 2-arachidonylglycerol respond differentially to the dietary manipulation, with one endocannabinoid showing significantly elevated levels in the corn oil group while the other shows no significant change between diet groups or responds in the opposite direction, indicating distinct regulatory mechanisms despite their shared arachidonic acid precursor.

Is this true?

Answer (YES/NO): YES